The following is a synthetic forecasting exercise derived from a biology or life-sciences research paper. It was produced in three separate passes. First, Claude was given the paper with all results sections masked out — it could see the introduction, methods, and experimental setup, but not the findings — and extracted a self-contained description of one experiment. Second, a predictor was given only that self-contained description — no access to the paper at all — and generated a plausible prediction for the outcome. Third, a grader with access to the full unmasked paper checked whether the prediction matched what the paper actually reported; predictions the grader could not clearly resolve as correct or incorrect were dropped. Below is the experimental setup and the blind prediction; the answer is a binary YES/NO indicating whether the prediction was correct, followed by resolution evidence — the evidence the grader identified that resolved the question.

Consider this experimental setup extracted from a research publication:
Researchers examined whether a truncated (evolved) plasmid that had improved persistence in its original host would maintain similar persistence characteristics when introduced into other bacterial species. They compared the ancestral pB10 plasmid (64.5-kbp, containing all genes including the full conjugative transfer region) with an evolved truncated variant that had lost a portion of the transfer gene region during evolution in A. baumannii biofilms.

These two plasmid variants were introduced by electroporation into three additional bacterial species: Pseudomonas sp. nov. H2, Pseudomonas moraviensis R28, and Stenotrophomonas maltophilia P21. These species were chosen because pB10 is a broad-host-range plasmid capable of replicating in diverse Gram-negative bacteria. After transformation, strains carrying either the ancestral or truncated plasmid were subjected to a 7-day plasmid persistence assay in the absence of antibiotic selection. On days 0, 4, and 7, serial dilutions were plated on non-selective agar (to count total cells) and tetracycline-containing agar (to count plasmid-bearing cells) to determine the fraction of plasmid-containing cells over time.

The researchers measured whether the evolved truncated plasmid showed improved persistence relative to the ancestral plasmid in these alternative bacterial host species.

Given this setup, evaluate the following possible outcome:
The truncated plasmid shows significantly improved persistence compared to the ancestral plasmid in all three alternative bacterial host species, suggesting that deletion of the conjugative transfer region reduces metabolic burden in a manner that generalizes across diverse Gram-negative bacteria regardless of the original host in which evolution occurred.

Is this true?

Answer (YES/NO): NO